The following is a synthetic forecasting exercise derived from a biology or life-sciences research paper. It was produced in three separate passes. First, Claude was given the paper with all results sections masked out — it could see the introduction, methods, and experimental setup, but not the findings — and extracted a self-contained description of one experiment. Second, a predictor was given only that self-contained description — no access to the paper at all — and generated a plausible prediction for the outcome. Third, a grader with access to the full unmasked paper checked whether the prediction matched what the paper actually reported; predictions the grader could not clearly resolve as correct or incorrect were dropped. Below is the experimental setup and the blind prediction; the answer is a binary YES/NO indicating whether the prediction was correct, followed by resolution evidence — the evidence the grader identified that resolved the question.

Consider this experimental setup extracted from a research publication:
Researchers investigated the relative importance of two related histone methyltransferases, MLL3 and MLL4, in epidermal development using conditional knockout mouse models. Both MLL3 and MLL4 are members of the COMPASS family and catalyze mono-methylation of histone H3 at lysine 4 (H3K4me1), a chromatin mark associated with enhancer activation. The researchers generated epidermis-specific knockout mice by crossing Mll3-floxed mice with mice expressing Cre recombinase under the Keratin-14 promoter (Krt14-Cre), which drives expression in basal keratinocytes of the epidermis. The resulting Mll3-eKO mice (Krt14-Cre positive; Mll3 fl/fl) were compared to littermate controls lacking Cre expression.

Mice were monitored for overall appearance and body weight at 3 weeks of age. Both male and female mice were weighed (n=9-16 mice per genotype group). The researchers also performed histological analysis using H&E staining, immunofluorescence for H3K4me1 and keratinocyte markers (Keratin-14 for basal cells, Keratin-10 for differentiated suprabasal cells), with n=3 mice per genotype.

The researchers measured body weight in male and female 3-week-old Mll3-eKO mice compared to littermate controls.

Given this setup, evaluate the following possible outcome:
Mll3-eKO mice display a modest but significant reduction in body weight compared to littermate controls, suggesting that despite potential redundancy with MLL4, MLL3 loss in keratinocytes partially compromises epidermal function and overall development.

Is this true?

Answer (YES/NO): NO